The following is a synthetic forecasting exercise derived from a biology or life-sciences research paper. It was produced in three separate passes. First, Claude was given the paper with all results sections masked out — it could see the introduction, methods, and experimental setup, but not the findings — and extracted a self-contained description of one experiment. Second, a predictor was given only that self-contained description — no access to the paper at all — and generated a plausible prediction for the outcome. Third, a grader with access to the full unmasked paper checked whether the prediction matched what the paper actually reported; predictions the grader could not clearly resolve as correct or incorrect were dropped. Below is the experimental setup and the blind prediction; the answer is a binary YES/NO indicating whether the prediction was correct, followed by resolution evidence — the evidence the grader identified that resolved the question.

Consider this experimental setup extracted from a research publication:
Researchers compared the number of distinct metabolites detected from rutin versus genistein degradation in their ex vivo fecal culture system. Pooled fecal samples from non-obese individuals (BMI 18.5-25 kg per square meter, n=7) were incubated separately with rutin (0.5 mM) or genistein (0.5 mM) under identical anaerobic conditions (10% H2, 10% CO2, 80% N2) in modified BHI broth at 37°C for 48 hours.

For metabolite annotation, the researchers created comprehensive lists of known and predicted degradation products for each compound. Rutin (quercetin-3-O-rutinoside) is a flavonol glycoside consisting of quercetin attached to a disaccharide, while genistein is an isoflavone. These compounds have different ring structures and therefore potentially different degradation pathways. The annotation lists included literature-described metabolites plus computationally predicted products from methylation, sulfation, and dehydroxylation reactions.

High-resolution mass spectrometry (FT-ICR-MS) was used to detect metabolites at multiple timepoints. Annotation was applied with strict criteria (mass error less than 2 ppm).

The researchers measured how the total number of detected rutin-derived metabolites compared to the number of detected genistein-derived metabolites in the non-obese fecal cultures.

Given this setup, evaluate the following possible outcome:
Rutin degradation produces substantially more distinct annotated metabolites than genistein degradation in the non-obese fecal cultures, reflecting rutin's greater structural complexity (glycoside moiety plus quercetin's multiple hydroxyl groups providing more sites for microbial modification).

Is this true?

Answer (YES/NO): YES